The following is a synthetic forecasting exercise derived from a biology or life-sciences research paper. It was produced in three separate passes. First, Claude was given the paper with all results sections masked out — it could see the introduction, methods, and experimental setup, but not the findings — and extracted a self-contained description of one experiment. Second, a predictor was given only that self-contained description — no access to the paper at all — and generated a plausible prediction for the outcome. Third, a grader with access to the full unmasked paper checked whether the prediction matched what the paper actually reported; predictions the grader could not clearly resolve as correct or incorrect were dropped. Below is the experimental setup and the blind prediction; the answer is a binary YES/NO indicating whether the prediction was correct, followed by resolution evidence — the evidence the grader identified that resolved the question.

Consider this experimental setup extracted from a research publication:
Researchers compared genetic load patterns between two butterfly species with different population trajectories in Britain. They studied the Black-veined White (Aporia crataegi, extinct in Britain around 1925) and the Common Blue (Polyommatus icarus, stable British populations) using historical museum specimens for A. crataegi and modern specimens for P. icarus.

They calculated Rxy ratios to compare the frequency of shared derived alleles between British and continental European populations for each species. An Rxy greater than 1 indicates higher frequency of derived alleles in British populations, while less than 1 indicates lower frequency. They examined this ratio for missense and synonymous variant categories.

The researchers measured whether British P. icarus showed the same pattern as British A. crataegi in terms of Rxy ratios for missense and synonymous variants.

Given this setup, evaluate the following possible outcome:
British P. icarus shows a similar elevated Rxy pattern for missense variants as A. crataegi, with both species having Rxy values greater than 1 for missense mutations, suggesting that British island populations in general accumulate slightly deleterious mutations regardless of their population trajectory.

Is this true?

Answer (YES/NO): NO